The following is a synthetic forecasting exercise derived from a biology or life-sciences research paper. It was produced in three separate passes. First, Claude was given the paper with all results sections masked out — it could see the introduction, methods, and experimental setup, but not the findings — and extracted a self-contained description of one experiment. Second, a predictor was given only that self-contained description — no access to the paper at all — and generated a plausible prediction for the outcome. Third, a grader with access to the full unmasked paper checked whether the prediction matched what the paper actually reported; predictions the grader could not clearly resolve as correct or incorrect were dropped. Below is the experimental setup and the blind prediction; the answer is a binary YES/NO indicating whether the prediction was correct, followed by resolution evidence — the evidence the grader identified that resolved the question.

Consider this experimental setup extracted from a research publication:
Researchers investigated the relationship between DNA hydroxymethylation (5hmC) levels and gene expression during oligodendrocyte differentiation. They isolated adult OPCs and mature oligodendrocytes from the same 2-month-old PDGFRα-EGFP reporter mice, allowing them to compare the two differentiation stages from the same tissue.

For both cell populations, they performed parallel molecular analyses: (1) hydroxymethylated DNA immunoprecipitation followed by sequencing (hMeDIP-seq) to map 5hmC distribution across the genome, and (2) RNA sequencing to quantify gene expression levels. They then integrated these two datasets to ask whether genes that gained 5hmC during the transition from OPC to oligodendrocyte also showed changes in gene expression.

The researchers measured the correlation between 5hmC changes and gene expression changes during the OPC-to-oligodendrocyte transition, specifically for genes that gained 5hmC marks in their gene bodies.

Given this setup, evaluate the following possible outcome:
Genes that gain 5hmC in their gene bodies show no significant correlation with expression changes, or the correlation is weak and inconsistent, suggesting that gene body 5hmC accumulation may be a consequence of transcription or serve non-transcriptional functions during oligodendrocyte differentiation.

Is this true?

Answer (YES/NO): NO